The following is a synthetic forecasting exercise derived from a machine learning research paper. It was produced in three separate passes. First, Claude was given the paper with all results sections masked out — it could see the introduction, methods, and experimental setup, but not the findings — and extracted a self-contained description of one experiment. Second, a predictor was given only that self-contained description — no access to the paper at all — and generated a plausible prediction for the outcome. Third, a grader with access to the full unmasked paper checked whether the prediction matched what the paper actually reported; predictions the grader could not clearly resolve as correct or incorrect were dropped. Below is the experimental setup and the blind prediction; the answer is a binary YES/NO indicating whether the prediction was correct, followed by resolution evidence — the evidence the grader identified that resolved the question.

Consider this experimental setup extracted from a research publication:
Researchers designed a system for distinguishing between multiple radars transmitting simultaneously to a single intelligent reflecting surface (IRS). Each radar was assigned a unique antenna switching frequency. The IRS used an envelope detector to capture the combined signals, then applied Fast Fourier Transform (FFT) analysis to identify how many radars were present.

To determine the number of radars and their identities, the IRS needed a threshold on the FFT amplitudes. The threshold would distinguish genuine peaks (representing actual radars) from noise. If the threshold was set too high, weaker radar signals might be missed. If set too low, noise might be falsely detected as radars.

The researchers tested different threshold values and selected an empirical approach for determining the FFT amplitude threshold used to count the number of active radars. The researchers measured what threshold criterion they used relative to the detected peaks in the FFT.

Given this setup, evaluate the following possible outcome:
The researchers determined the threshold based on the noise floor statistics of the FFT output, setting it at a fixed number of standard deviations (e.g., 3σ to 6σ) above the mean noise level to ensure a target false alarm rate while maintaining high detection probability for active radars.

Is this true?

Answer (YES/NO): NO